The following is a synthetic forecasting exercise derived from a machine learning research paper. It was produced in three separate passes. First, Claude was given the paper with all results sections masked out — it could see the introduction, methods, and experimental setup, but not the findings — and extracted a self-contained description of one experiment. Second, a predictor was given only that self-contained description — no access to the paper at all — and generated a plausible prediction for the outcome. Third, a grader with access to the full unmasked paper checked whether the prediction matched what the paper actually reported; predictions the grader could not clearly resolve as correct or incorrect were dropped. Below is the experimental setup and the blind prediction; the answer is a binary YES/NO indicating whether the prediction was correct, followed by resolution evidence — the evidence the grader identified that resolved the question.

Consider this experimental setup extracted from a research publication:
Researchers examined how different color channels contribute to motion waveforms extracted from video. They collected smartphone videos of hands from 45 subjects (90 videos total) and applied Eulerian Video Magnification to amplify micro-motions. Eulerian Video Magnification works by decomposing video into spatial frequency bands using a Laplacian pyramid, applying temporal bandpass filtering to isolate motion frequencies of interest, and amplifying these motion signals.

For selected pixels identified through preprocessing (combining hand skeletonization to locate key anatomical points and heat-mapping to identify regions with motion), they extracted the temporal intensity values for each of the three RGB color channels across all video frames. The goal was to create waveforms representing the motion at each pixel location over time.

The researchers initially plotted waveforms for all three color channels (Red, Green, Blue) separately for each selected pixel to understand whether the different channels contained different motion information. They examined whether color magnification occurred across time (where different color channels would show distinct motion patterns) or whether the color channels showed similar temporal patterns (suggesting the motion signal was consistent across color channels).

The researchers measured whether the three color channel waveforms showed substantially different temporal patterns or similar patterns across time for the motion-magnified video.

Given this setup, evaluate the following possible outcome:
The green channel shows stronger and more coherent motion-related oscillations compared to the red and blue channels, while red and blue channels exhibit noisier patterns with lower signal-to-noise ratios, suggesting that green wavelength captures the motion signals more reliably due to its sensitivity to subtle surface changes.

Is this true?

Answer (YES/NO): NO